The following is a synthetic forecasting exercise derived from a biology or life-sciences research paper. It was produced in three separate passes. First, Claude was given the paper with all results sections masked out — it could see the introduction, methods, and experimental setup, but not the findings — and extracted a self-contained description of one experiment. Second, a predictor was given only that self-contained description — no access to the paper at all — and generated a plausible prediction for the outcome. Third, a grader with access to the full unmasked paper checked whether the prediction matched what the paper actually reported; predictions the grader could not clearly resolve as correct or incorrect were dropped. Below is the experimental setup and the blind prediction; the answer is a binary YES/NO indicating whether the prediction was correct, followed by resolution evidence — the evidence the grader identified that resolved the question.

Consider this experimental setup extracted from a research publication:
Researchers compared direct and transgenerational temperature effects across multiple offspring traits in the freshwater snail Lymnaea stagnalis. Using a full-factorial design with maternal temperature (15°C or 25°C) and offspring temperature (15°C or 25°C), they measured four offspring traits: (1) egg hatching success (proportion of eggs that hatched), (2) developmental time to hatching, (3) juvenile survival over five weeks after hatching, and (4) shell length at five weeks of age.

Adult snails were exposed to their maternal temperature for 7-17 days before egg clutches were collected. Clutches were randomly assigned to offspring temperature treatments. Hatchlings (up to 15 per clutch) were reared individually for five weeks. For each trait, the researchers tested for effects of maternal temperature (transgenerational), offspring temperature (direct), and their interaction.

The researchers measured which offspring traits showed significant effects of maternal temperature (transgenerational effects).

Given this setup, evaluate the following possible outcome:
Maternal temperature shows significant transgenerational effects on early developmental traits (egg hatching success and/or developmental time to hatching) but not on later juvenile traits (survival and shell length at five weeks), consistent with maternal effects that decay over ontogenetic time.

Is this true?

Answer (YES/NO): NO